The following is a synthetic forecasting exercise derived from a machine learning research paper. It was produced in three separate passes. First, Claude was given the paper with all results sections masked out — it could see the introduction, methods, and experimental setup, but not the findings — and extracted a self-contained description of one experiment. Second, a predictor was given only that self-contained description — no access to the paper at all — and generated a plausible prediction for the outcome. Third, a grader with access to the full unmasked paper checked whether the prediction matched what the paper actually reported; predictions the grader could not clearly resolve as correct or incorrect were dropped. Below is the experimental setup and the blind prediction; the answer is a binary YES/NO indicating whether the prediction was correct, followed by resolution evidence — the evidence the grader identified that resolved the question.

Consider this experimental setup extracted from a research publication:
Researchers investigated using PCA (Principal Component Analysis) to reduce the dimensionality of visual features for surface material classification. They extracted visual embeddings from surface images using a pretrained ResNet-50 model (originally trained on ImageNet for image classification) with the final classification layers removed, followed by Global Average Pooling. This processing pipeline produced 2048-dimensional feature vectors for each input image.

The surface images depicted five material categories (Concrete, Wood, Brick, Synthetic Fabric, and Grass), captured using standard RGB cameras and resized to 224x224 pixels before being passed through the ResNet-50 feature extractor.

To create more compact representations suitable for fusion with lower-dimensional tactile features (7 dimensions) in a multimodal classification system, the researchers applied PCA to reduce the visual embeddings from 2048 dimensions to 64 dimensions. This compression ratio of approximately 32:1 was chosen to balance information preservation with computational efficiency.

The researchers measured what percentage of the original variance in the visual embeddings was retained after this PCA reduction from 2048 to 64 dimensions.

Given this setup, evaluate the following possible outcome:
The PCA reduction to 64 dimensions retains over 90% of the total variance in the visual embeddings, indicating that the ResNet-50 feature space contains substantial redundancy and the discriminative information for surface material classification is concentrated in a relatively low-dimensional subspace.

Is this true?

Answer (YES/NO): YES